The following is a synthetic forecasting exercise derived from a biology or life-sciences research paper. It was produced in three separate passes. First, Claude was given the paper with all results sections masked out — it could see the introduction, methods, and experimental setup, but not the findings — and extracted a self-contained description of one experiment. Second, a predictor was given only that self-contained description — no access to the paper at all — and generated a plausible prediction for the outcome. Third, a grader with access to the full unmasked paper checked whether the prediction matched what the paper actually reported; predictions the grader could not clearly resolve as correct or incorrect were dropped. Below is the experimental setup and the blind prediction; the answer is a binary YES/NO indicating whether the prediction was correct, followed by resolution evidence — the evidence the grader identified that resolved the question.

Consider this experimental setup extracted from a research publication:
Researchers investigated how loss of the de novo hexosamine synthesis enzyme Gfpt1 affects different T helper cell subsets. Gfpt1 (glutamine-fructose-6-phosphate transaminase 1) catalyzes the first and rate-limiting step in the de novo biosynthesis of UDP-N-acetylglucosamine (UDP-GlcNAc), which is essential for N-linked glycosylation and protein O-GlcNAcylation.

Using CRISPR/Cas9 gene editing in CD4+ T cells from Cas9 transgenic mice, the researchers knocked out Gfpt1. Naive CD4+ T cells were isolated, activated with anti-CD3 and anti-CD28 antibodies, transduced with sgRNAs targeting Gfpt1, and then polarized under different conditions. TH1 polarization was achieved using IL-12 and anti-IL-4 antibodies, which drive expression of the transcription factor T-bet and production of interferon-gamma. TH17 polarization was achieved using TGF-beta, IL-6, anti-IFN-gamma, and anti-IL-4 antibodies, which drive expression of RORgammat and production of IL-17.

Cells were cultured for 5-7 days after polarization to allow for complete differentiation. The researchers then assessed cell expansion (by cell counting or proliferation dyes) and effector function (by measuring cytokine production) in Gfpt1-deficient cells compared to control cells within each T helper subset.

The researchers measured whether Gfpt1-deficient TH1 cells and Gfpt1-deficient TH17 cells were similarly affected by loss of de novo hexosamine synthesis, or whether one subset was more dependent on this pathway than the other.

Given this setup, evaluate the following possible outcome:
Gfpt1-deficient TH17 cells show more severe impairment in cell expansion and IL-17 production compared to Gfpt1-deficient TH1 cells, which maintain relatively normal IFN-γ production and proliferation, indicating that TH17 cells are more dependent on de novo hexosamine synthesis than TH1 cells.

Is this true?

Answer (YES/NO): NO